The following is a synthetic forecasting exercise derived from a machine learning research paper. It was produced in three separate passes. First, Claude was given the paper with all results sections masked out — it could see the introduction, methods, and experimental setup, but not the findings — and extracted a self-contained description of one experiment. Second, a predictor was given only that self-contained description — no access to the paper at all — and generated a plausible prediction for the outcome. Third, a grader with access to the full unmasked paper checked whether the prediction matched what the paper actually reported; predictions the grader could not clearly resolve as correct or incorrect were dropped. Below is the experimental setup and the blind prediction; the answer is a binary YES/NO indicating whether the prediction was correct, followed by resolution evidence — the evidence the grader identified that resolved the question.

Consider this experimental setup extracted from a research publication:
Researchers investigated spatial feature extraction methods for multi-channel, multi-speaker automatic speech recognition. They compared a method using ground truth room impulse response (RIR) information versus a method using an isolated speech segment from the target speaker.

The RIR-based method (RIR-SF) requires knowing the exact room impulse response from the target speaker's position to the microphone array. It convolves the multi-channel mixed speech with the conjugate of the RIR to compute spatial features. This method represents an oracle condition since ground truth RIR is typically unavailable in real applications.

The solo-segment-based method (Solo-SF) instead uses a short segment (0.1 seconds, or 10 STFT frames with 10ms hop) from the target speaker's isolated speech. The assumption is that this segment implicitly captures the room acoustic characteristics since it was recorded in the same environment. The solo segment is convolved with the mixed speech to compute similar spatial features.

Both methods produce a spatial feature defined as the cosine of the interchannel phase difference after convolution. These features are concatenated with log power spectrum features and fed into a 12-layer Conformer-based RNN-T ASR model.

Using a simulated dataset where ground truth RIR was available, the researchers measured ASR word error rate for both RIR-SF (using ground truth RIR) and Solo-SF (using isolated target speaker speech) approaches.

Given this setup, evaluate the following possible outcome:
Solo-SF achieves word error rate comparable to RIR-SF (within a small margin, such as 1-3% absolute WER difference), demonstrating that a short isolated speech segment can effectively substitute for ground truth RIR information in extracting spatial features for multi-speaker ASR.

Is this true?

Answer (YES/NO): YES